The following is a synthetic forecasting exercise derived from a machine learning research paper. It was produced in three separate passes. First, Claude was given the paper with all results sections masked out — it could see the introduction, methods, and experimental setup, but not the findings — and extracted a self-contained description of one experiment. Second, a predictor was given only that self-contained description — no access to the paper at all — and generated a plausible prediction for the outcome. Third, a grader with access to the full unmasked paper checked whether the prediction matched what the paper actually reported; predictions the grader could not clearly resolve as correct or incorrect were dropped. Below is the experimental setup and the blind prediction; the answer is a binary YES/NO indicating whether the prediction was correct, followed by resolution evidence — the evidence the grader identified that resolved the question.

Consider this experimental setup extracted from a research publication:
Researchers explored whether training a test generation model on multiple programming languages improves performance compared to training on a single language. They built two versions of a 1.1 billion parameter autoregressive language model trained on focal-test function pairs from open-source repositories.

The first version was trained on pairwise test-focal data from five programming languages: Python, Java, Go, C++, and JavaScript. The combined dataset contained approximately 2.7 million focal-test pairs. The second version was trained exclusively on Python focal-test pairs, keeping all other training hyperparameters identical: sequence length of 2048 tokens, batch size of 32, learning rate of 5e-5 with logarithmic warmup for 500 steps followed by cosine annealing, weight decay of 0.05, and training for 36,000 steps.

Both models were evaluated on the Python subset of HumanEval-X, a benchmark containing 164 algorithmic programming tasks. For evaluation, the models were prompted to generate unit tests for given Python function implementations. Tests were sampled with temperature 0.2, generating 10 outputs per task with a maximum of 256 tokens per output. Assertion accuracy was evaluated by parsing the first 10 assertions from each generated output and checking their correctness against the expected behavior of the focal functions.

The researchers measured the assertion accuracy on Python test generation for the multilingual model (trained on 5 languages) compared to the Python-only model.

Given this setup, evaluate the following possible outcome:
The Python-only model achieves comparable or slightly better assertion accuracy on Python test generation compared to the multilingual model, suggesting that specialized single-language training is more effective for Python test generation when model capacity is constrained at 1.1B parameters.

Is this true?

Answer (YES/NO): YES